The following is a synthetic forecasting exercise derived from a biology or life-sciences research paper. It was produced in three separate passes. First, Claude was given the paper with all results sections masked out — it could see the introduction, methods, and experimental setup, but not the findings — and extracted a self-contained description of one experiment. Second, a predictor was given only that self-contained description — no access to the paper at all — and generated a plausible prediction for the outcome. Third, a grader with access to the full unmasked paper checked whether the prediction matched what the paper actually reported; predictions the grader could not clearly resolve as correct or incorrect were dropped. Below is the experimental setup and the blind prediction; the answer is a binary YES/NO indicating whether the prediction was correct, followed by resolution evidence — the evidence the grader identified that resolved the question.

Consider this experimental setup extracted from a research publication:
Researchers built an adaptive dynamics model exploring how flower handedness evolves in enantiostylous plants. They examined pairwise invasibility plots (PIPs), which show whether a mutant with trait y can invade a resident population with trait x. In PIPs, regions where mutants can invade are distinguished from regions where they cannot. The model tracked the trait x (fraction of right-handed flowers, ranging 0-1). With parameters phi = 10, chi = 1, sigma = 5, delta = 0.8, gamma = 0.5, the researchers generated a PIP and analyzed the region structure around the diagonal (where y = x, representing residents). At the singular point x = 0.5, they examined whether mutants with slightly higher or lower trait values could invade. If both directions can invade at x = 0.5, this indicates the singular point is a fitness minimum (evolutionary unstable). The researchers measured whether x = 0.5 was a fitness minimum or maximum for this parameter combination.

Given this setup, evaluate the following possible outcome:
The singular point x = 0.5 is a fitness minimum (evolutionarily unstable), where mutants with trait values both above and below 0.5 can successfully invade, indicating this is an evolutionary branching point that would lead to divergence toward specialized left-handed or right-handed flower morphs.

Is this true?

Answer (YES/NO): YES